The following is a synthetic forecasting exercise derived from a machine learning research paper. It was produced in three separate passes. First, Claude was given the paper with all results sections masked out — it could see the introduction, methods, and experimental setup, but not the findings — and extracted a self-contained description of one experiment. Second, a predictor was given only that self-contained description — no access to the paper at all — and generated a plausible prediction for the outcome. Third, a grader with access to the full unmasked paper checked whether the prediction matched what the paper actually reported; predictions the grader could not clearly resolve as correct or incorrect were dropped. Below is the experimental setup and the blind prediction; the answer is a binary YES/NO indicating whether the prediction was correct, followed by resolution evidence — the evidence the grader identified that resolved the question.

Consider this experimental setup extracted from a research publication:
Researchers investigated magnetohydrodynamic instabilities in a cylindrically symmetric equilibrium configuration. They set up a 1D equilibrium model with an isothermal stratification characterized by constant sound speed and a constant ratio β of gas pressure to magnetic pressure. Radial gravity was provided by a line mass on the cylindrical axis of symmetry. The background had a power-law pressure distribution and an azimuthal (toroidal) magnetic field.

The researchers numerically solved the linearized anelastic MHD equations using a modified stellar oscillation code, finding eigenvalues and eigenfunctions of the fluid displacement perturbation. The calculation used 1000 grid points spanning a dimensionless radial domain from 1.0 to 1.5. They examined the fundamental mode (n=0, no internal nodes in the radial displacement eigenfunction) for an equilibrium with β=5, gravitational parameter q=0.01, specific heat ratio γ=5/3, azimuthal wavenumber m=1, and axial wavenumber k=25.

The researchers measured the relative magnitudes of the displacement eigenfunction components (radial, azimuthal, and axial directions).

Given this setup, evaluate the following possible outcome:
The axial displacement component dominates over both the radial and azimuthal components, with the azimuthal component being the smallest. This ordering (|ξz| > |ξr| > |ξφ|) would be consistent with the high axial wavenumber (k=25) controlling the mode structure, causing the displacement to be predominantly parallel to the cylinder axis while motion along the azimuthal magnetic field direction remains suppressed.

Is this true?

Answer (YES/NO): NO